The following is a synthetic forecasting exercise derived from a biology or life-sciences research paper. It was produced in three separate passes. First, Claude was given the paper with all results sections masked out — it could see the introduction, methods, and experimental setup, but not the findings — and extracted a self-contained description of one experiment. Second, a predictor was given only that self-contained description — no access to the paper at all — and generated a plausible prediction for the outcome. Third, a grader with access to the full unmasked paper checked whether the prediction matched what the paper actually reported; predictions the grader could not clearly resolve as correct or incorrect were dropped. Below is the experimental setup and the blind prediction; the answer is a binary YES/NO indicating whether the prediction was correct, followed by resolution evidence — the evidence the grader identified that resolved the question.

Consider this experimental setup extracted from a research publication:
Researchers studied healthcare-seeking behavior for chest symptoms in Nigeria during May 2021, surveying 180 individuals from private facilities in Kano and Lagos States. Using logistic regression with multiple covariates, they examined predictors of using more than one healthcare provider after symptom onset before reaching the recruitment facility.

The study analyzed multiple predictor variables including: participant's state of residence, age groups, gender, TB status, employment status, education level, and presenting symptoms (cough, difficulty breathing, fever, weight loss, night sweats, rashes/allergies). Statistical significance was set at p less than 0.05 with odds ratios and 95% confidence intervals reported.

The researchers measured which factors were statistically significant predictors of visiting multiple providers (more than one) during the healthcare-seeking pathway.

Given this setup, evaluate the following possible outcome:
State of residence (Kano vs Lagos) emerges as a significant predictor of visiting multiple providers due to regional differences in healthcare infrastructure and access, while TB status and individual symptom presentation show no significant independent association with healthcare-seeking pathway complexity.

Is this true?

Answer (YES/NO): NO